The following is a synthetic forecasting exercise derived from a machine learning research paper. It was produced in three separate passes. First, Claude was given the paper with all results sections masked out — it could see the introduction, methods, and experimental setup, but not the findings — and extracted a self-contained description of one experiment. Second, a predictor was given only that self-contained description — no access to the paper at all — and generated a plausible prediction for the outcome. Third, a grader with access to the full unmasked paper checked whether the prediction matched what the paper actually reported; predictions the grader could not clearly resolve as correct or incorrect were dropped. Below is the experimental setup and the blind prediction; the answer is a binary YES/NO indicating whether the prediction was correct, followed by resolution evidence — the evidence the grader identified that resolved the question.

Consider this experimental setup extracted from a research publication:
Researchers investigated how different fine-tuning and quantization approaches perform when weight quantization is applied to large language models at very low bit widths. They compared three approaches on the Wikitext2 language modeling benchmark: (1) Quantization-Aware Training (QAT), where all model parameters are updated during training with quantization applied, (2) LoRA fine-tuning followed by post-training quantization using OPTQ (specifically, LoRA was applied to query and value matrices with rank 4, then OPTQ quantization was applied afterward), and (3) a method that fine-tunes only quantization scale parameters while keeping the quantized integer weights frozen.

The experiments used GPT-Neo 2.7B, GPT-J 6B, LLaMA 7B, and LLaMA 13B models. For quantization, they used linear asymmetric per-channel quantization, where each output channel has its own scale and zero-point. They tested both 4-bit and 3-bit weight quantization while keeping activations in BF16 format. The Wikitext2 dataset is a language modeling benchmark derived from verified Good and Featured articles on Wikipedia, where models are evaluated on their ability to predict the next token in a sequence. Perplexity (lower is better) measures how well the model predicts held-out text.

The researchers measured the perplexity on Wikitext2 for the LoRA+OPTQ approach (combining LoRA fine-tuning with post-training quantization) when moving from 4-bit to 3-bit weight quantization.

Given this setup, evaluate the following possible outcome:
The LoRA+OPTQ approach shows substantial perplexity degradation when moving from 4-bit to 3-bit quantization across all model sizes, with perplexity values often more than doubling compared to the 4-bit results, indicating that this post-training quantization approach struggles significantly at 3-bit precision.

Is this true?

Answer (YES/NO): NO